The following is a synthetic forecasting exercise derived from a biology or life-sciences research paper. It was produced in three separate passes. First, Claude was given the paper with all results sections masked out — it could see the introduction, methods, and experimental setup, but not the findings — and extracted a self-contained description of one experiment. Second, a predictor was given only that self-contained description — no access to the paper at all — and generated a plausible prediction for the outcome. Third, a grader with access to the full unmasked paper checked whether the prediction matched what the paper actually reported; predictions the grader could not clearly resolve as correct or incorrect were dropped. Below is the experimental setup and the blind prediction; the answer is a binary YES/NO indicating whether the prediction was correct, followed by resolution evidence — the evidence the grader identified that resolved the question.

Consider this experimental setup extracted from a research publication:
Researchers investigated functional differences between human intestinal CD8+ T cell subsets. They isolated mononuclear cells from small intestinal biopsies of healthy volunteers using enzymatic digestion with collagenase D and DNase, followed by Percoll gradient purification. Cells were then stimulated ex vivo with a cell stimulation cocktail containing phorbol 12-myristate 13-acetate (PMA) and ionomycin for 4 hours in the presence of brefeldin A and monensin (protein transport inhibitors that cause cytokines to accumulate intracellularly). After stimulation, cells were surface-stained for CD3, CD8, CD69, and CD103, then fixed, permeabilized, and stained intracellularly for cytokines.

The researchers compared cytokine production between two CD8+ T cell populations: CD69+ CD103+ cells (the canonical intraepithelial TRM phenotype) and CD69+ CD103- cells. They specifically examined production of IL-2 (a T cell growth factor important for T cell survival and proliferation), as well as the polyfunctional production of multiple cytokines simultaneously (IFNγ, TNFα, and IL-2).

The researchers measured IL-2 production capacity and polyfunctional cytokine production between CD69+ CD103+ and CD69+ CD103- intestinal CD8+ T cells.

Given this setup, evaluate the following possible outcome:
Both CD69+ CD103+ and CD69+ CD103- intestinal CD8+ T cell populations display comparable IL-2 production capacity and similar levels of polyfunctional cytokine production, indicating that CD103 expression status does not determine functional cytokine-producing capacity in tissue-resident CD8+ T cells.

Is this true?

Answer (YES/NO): NO